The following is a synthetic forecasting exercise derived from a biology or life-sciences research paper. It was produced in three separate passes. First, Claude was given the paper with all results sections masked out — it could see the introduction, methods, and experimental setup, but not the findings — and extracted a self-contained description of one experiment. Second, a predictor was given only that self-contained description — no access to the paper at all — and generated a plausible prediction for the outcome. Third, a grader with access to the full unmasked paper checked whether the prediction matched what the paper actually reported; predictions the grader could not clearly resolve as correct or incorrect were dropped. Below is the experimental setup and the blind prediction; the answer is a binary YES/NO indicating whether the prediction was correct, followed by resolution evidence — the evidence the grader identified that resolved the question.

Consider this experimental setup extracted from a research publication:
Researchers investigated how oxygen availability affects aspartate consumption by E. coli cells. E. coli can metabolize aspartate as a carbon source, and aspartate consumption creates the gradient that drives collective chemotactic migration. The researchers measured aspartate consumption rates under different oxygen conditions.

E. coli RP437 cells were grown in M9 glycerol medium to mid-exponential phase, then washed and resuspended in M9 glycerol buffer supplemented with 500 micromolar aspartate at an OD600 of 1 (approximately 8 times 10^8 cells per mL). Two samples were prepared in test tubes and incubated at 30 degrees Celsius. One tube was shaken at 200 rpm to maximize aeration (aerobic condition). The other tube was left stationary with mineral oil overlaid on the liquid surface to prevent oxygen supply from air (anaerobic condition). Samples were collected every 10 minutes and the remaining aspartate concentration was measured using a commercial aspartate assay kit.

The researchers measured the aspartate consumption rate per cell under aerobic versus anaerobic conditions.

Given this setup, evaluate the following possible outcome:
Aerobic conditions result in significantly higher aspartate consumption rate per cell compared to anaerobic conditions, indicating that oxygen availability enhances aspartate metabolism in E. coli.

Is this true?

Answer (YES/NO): YES